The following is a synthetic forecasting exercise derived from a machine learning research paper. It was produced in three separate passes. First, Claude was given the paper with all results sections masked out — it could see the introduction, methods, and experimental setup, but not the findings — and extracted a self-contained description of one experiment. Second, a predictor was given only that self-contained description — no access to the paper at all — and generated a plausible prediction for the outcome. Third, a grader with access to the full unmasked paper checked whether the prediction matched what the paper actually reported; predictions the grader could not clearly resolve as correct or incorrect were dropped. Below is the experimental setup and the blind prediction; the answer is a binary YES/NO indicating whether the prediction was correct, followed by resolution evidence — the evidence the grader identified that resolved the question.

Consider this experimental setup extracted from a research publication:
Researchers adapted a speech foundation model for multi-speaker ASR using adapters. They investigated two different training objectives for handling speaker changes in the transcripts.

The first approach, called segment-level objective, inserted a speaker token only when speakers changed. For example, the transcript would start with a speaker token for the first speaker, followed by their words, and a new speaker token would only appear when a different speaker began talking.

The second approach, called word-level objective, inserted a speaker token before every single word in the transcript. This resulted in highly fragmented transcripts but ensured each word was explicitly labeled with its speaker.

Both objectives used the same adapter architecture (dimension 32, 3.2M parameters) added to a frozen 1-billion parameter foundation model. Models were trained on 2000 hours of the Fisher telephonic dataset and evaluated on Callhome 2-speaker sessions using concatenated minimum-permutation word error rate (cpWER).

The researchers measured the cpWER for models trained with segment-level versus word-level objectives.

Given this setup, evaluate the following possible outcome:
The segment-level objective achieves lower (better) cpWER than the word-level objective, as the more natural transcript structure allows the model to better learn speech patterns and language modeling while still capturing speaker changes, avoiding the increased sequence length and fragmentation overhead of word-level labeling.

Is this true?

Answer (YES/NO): YES